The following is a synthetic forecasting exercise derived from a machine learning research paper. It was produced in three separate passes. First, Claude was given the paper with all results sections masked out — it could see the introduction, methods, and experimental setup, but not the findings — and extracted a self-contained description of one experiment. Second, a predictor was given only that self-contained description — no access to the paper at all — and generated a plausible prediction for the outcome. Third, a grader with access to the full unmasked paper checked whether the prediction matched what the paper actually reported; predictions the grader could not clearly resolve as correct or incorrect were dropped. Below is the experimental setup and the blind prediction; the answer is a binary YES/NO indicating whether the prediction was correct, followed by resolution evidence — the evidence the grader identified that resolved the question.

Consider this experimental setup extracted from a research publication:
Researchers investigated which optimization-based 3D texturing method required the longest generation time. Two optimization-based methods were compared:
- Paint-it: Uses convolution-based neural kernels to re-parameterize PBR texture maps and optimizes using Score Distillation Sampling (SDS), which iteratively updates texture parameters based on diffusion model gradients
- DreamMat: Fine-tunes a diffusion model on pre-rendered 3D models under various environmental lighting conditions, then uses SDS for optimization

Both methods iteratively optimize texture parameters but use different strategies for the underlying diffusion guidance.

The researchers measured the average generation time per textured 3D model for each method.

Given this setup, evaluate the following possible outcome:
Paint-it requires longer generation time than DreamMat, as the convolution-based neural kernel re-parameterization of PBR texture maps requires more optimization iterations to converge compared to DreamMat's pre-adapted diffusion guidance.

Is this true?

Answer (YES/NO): NO